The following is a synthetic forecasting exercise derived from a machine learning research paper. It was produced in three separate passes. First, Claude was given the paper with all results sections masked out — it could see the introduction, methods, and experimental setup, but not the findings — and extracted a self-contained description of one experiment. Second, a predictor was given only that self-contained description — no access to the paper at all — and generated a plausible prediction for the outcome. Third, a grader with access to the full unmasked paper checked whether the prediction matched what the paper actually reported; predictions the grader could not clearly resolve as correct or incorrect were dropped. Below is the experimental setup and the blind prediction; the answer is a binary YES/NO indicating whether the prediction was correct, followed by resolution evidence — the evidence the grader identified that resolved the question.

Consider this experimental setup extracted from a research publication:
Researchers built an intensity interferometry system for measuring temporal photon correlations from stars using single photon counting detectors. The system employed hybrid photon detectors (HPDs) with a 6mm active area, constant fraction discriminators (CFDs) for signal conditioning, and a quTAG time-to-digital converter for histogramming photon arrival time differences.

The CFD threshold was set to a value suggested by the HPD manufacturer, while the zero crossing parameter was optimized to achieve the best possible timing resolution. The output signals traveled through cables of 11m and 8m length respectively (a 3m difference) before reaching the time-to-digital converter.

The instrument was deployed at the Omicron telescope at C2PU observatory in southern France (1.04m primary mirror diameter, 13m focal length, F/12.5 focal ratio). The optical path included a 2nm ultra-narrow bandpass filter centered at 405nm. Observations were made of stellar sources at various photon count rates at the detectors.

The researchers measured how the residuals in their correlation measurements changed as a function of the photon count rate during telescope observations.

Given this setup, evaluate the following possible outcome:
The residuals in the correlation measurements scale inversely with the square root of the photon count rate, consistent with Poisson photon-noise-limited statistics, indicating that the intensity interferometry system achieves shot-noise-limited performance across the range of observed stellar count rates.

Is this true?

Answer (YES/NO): NO